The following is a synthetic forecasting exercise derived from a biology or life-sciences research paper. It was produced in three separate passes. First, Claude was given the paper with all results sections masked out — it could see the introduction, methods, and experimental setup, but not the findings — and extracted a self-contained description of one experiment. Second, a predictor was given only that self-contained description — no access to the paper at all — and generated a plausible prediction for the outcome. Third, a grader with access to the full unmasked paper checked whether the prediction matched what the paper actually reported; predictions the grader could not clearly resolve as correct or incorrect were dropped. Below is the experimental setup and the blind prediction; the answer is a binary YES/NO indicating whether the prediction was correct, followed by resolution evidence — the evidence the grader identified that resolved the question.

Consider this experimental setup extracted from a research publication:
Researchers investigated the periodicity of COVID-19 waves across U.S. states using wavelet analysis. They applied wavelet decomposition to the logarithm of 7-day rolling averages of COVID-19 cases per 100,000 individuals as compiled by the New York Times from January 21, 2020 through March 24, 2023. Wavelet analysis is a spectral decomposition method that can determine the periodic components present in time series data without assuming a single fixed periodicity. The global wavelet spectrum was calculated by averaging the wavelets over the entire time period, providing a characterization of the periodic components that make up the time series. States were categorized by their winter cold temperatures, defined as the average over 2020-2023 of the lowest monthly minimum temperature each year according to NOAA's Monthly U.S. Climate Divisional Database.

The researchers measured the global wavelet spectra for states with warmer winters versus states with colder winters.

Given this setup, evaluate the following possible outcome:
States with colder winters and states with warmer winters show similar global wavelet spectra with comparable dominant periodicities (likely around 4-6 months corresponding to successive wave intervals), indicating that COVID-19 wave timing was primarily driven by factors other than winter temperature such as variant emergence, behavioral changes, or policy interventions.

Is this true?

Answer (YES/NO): NO